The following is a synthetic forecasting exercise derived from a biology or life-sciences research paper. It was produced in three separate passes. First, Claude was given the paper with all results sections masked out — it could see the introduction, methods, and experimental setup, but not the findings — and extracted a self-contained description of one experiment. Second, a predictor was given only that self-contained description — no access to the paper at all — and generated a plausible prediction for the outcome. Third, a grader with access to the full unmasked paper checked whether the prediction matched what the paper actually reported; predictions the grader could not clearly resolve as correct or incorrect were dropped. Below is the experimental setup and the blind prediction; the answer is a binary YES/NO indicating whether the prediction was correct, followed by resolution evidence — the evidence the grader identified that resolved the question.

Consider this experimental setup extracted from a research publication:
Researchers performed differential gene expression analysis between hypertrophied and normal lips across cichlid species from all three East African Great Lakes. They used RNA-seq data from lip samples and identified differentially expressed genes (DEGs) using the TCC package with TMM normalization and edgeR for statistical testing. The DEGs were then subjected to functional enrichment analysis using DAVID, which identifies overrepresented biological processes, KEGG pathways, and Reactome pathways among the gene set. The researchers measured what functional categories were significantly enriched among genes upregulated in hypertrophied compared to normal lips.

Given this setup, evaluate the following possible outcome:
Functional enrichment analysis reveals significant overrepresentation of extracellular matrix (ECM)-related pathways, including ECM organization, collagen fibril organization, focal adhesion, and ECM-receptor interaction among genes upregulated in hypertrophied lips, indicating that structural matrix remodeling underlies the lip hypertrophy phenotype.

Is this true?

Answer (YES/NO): NO